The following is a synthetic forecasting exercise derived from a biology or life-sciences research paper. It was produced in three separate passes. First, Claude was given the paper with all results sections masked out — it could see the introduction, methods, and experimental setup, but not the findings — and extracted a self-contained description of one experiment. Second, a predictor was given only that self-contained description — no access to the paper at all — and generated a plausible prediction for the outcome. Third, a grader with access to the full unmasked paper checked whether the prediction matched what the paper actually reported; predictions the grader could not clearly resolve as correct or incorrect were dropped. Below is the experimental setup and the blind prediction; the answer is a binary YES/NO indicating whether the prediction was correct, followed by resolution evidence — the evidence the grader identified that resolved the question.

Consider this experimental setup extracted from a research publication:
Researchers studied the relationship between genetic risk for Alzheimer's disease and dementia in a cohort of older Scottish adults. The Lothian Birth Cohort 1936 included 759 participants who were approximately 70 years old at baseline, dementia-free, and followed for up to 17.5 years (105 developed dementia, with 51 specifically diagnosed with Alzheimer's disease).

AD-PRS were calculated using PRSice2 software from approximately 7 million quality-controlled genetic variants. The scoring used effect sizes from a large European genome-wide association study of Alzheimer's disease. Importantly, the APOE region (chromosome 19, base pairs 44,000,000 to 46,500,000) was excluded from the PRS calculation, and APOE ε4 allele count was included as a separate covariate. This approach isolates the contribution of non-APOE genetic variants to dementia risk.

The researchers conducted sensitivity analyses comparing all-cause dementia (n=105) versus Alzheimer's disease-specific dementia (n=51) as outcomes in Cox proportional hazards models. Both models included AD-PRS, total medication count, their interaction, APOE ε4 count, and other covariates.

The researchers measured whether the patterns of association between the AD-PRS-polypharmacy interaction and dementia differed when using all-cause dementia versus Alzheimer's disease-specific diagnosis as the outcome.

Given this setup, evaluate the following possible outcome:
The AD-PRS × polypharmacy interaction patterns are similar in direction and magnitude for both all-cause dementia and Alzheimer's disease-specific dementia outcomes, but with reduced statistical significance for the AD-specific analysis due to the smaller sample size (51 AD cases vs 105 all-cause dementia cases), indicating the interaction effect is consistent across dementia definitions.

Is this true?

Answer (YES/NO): NO